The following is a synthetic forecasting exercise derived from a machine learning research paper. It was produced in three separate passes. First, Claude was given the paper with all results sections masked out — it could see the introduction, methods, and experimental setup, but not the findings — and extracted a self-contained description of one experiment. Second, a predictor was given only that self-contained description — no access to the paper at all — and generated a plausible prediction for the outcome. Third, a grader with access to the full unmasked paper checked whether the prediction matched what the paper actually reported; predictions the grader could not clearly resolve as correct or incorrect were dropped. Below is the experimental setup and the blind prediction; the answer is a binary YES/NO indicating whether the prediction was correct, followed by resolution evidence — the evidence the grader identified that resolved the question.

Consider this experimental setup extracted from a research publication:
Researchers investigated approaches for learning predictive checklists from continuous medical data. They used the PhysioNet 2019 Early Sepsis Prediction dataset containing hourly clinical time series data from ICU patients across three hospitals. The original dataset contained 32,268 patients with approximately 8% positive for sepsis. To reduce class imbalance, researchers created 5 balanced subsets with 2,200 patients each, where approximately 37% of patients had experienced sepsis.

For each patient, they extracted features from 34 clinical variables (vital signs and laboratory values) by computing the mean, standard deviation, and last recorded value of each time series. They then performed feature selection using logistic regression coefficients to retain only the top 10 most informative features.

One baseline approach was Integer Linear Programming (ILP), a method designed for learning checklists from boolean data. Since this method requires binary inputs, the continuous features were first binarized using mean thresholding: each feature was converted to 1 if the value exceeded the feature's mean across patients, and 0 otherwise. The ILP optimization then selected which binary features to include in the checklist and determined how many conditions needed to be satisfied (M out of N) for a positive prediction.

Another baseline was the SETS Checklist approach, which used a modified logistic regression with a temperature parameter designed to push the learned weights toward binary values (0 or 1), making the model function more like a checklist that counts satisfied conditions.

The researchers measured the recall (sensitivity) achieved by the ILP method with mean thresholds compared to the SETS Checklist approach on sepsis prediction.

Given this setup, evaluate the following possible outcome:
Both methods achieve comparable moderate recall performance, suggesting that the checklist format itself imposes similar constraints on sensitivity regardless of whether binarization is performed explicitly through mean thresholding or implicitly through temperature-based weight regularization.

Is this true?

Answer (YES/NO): NO